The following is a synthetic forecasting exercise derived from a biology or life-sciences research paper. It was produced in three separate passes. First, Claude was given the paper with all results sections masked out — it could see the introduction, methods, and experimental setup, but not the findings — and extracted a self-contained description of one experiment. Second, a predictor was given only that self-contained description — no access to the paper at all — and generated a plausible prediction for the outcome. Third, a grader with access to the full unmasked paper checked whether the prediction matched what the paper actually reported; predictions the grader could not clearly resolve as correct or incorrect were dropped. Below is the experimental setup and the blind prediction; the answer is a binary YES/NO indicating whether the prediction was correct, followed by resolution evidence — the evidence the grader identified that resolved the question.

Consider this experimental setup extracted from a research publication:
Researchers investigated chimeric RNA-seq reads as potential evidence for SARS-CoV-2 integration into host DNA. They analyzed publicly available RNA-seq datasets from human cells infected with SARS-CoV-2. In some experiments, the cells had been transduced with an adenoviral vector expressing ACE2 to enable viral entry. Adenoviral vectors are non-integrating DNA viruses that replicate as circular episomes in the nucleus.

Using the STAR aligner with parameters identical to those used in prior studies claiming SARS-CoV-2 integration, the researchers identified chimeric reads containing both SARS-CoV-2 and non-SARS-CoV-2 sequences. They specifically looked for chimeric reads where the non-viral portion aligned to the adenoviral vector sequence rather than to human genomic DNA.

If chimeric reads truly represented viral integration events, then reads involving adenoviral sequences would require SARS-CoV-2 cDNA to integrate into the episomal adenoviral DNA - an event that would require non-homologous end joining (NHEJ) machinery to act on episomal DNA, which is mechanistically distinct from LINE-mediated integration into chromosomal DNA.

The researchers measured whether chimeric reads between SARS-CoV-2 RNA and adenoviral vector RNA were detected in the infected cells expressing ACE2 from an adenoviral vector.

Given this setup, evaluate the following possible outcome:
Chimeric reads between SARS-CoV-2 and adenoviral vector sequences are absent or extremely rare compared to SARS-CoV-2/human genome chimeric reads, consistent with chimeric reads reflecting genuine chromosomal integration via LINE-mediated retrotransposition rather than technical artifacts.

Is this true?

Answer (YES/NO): NO